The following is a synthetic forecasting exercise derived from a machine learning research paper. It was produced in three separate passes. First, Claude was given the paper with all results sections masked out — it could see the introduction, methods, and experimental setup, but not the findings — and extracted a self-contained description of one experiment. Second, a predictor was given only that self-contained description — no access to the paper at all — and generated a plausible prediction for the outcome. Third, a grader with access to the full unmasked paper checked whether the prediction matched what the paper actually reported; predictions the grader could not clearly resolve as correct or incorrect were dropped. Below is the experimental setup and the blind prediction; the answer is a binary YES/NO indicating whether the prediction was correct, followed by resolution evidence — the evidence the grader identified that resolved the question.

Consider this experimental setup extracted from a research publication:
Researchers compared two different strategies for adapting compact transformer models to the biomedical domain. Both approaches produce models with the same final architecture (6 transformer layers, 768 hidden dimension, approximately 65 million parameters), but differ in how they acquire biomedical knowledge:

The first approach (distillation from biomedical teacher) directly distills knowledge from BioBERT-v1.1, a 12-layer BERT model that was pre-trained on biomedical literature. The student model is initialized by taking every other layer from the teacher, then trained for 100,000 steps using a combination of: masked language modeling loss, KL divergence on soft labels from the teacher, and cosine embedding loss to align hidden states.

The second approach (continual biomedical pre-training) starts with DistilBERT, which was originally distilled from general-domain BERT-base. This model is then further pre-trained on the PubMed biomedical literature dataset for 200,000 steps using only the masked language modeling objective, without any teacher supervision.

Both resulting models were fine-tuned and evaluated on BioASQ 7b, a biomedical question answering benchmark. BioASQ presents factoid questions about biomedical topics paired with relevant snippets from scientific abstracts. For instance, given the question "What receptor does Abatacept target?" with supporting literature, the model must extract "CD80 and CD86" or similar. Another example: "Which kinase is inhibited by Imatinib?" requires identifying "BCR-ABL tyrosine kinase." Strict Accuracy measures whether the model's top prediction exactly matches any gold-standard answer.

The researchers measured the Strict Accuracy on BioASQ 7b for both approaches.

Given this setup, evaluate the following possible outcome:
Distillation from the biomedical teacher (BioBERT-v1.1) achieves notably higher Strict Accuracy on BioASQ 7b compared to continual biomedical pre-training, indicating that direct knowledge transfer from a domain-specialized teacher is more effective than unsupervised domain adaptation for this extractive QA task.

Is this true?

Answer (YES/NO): NO